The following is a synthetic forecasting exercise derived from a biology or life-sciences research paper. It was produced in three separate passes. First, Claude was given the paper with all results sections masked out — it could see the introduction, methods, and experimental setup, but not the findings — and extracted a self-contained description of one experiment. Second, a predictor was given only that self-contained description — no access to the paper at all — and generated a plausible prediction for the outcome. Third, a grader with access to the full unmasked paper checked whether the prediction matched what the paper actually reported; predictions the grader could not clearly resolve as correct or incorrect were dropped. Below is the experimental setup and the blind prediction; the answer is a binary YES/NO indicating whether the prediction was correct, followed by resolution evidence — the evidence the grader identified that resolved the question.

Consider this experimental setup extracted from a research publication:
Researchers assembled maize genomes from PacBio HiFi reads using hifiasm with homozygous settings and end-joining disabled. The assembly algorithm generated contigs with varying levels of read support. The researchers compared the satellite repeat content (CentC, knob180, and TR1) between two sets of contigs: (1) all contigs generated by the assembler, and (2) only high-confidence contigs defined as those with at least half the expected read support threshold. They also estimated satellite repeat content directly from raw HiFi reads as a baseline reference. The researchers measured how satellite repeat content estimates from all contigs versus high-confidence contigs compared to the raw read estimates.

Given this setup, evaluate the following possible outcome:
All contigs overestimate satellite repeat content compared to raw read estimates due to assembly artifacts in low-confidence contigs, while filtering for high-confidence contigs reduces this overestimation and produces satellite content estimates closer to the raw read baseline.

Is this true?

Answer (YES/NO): YES